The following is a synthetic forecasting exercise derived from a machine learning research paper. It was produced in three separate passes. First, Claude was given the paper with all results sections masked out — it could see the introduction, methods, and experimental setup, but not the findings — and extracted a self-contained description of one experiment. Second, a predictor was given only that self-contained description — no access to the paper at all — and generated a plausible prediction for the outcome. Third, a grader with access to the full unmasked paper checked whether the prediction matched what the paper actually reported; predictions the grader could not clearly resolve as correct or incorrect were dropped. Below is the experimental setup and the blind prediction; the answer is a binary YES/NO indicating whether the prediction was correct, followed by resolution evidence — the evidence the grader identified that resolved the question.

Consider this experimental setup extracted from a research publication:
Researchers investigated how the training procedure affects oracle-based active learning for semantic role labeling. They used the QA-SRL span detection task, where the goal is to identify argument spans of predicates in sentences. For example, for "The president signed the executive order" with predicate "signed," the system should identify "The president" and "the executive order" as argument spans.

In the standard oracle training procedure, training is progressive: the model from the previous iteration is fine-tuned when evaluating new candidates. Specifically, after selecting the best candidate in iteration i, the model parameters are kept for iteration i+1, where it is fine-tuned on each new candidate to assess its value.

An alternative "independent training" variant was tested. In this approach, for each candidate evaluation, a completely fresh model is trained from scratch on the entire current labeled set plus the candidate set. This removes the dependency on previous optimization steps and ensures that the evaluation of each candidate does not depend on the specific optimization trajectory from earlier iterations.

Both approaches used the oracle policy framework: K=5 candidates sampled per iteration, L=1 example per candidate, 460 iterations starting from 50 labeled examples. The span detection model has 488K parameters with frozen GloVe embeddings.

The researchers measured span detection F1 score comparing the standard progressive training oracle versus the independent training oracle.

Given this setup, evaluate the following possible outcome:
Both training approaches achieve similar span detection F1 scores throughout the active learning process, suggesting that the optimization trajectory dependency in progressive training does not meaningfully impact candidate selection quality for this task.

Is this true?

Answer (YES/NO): NO